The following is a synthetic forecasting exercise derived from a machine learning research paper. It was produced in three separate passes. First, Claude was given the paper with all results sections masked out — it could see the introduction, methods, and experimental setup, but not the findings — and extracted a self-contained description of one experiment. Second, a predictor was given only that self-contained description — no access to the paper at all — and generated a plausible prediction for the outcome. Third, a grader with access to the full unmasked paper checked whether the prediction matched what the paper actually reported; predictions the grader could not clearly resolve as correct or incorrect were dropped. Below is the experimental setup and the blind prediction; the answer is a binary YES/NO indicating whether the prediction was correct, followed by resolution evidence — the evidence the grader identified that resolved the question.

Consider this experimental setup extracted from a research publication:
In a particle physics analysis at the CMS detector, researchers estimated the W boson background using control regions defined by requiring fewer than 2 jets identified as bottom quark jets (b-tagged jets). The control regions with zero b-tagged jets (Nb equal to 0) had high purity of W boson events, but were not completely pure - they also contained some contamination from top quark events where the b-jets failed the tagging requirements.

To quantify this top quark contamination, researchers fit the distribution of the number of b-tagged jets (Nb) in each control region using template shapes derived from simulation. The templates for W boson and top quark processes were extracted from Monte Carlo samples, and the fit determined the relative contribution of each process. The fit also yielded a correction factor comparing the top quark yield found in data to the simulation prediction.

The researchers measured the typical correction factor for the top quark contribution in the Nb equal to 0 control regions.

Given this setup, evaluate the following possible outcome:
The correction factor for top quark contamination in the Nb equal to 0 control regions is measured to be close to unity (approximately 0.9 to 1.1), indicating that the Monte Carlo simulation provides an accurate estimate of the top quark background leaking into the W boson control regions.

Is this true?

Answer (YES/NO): YES